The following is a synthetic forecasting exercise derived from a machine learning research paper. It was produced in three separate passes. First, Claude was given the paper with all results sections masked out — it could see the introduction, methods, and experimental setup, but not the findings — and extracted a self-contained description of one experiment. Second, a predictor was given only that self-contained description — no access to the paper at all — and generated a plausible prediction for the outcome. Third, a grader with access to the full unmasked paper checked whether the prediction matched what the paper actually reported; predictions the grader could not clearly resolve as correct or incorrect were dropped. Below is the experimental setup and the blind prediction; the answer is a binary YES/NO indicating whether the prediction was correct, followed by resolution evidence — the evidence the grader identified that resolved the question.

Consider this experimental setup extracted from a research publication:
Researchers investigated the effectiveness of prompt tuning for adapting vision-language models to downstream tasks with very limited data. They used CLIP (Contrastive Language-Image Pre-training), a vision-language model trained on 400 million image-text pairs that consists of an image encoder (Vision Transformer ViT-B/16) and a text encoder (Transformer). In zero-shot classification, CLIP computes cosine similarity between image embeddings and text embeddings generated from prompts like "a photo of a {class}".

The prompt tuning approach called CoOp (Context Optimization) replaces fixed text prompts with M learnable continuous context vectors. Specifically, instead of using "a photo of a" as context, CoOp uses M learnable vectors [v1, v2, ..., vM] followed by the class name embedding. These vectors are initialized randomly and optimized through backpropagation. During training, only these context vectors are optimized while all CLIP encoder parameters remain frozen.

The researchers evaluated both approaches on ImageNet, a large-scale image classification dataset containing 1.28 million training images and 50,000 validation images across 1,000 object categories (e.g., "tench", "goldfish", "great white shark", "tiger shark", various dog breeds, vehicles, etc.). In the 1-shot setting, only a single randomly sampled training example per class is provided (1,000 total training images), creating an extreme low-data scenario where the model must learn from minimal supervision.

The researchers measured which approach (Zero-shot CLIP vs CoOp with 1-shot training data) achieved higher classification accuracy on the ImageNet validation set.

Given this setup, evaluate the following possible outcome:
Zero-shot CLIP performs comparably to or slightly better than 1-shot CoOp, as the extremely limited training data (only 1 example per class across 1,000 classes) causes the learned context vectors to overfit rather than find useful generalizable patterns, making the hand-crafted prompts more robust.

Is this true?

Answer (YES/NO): YES